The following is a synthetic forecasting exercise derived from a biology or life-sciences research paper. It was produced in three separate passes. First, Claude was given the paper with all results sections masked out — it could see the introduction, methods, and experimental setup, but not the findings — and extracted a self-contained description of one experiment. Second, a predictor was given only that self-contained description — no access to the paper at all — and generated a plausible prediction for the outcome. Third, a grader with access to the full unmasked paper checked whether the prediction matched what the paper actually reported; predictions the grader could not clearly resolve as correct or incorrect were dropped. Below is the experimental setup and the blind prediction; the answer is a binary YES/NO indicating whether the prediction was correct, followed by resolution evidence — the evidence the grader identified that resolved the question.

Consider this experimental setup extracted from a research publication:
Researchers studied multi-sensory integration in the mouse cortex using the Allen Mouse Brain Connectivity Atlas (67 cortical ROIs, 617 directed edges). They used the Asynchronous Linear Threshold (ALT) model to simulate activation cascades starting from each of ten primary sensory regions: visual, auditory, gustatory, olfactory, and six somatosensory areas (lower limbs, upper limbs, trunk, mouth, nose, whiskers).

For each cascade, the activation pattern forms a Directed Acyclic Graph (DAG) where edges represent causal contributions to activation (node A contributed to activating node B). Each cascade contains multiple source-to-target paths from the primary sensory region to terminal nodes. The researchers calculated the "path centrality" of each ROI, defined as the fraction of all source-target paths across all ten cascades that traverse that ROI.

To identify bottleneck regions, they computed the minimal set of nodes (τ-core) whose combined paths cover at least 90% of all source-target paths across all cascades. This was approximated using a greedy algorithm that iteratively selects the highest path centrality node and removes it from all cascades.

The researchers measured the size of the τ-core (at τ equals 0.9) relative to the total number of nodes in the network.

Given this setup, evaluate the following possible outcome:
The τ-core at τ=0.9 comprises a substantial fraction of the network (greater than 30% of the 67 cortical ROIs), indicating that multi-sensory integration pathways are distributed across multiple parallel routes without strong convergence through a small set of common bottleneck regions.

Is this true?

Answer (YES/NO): NO